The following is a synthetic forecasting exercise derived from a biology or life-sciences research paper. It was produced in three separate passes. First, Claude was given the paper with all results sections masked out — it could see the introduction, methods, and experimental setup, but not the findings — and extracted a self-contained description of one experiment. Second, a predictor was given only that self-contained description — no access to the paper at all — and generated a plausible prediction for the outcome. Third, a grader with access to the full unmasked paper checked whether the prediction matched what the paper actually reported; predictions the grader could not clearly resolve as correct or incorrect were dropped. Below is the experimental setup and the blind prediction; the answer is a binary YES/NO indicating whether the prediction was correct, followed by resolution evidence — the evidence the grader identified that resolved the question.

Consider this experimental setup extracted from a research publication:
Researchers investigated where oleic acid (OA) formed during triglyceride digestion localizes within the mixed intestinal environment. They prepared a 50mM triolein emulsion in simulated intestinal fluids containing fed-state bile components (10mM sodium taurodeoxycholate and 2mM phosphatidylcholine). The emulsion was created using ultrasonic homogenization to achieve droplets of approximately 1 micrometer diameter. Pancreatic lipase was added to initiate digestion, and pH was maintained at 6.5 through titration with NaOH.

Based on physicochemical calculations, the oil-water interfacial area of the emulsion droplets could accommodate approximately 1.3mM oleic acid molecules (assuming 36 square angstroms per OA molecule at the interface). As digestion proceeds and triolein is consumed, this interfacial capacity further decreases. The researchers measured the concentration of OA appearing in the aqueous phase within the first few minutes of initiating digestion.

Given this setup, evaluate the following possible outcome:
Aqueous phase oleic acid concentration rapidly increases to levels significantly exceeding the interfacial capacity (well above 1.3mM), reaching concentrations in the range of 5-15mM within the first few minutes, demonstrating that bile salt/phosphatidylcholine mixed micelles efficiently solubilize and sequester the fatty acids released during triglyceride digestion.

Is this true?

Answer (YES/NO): YES